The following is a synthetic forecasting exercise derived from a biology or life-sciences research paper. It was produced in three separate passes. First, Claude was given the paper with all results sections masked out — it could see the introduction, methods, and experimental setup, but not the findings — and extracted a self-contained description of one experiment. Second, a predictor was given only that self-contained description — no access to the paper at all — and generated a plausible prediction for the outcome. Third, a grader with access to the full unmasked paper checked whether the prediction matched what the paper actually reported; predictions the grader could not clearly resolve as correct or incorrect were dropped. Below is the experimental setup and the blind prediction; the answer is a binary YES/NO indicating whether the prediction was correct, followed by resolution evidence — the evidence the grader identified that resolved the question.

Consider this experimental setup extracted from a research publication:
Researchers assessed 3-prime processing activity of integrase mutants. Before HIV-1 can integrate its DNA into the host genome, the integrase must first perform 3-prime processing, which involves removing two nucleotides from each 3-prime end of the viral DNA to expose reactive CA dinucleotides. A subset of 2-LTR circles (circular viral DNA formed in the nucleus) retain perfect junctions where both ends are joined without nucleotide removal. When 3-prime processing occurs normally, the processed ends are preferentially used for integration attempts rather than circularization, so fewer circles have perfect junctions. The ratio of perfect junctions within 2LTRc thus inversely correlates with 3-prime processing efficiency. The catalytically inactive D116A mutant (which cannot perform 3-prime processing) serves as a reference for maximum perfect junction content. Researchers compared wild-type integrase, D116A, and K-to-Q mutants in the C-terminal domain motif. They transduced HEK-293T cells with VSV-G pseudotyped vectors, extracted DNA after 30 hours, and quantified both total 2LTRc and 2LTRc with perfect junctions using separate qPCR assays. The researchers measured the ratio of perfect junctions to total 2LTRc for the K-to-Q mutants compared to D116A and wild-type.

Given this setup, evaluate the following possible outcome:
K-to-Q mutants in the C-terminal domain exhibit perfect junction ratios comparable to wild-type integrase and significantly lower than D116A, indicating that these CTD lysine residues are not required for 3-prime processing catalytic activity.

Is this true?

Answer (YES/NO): NO